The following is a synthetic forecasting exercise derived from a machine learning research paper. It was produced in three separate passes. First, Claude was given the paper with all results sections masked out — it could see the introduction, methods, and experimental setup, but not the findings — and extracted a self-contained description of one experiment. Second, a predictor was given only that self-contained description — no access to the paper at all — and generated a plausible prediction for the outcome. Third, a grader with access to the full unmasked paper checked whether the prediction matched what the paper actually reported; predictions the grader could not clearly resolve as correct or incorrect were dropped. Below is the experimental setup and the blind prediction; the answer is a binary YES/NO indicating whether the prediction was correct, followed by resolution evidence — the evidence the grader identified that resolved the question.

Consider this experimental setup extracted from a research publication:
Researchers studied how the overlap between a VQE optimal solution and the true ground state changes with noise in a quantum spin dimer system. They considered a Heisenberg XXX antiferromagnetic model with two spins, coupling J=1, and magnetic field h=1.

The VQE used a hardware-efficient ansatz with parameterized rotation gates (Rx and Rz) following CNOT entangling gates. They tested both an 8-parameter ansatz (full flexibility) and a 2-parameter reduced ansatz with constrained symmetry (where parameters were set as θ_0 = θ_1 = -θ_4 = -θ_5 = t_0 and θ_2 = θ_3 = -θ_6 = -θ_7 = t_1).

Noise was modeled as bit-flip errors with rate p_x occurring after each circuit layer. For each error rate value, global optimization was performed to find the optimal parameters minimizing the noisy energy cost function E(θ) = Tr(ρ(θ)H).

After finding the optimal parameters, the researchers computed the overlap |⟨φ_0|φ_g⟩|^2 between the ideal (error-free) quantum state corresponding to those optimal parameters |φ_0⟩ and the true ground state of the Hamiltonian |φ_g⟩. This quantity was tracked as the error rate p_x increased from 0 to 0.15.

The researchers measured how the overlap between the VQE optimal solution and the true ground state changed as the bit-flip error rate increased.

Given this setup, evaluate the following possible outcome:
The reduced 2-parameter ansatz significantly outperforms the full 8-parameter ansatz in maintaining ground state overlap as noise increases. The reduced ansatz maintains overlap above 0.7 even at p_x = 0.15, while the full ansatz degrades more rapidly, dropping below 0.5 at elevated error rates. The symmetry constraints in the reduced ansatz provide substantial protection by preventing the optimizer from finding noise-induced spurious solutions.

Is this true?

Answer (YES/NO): NO